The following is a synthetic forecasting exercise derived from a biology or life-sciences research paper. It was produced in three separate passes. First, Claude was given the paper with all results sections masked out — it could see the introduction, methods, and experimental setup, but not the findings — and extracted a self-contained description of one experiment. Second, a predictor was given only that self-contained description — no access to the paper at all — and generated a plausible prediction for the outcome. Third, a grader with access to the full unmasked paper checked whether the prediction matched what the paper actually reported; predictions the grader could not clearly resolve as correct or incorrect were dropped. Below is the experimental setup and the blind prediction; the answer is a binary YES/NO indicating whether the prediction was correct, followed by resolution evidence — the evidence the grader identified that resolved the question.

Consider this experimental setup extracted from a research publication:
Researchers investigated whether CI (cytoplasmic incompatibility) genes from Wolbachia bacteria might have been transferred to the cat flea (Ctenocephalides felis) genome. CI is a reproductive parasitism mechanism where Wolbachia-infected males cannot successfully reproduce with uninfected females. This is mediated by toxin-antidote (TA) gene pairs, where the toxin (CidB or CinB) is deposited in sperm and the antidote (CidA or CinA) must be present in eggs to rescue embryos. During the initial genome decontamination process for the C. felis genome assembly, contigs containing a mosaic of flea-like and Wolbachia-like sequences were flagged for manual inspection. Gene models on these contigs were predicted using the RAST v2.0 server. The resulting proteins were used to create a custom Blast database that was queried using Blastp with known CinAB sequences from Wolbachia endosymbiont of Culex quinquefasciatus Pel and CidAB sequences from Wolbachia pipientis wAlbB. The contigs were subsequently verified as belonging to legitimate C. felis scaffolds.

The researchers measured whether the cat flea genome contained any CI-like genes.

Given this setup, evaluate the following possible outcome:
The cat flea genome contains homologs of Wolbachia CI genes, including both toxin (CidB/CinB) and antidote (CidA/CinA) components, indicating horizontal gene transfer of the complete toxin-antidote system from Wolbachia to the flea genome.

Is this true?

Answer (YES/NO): NO